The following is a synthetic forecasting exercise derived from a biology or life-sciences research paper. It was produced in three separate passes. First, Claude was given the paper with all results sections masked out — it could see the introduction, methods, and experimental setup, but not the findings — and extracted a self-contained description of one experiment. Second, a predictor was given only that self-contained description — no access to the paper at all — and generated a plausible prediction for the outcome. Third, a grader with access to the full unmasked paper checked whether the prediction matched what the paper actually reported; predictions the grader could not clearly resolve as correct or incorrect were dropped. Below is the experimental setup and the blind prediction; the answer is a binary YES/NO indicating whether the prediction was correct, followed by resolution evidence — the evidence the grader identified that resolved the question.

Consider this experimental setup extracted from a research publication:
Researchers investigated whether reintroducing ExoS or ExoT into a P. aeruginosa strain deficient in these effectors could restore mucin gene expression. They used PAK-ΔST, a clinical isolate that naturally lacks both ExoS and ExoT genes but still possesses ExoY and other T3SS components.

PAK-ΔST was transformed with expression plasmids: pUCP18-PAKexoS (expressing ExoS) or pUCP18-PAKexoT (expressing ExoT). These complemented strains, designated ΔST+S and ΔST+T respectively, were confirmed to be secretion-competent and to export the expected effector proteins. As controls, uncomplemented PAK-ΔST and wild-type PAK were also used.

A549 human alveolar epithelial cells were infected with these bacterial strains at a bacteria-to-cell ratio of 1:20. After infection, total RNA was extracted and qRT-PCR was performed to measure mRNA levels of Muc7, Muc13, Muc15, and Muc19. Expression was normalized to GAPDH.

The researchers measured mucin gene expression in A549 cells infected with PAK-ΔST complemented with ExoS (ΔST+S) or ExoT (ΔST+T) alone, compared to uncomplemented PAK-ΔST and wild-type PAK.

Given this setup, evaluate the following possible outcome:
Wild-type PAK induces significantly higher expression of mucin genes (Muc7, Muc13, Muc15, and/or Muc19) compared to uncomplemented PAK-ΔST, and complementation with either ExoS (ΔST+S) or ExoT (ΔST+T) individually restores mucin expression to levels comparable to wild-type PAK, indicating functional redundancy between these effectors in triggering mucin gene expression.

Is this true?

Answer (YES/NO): NO